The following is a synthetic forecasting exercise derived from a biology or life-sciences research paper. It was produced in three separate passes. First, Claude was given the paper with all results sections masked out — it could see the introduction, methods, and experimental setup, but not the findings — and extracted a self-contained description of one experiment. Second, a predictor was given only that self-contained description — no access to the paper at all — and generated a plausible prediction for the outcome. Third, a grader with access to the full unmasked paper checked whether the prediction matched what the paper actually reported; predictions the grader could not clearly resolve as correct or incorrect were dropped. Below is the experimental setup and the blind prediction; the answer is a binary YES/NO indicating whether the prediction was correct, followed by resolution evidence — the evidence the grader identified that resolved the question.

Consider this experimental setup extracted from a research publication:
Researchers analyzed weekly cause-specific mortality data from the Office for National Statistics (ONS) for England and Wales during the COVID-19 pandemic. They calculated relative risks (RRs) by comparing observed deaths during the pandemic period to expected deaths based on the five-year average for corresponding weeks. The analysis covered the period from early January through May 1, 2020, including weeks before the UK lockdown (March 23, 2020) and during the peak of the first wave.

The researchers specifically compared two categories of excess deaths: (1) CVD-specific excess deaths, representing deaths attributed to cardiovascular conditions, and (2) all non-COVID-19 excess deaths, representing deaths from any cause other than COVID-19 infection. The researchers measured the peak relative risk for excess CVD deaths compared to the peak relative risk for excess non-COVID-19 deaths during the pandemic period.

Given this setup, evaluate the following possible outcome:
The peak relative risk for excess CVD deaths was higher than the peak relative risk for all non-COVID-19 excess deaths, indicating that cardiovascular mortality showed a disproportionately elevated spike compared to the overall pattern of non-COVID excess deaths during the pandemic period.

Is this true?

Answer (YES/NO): NO